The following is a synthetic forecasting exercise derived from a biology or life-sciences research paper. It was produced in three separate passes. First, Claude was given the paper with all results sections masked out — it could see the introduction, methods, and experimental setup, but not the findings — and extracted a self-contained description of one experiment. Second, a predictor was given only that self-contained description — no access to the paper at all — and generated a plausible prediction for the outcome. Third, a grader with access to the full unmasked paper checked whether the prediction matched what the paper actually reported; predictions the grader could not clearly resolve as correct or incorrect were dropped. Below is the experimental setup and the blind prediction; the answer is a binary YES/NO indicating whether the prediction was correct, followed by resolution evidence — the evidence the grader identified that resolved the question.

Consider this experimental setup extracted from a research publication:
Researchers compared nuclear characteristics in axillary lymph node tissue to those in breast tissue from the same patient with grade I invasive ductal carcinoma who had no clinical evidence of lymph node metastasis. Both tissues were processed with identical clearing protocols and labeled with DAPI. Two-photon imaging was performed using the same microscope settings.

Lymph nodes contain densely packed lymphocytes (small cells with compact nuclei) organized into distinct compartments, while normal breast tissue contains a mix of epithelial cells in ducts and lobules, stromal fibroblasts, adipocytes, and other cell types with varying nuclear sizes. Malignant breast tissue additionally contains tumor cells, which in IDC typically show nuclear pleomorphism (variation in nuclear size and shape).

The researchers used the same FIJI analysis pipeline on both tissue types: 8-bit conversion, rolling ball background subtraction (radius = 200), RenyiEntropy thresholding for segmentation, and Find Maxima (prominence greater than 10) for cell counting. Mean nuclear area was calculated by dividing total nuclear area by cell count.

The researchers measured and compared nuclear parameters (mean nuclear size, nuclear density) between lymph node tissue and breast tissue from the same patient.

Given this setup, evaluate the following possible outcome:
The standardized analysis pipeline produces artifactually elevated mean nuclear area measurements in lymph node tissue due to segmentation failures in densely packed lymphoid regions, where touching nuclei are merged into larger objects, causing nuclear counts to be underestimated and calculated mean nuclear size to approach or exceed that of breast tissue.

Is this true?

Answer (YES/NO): NO